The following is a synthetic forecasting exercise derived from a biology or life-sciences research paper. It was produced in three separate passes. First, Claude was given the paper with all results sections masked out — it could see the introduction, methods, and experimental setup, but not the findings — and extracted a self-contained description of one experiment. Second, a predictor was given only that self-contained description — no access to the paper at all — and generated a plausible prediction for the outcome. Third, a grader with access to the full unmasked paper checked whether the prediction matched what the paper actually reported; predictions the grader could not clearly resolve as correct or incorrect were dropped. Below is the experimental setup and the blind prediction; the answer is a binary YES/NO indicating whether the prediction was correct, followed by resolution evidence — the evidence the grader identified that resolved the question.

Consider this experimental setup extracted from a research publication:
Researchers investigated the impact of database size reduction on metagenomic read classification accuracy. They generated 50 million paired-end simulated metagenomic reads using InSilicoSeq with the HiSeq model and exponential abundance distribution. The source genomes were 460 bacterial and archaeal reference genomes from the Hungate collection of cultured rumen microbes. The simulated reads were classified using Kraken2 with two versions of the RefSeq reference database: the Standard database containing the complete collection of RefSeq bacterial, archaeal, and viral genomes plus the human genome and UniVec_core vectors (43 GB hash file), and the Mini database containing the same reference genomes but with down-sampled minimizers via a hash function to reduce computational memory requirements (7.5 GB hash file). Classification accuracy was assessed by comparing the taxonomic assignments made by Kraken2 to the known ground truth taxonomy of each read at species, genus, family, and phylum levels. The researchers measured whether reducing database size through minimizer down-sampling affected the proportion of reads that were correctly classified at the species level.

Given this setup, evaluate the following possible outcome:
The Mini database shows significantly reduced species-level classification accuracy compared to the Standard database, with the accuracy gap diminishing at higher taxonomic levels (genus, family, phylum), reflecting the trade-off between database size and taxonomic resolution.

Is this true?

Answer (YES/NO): NO